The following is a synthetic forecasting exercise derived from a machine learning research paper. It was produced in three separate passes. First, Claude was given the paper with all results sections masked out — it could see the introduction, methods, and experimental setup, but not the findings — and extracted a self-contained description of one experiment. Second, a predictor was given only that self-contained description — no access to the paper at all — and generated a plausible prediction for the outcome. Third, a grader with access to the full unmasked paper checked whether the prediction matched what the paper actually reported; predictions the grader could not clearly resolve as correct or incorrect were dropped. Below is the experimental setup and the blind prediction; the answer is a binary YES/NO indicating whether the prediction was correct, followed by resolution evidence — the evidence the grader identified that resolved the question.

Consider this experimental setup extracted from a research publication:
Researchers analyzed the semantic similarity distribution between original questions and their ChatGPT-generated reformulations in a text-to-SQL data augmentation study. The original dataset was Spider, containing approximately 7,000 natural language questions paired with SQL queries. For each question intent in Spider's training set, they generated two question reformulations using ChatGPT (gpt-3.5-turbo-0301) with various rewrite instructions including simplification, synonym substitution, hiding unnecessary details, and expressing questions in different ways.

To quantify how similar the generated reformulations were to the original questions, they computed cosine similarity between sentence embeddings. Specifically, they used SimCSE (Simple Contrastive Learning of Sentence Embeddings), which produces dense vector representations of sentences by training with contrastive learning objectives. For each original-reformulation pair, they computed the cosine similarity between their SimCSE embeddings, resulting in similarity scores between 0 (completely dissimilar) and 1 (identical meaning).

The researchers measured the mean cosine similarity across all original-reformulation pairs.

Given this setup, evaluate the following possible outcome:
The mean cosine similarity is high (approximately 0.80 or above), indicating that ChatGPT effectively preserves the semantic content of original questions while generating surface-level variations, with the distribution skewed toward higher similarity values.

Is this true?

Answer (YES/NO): YES